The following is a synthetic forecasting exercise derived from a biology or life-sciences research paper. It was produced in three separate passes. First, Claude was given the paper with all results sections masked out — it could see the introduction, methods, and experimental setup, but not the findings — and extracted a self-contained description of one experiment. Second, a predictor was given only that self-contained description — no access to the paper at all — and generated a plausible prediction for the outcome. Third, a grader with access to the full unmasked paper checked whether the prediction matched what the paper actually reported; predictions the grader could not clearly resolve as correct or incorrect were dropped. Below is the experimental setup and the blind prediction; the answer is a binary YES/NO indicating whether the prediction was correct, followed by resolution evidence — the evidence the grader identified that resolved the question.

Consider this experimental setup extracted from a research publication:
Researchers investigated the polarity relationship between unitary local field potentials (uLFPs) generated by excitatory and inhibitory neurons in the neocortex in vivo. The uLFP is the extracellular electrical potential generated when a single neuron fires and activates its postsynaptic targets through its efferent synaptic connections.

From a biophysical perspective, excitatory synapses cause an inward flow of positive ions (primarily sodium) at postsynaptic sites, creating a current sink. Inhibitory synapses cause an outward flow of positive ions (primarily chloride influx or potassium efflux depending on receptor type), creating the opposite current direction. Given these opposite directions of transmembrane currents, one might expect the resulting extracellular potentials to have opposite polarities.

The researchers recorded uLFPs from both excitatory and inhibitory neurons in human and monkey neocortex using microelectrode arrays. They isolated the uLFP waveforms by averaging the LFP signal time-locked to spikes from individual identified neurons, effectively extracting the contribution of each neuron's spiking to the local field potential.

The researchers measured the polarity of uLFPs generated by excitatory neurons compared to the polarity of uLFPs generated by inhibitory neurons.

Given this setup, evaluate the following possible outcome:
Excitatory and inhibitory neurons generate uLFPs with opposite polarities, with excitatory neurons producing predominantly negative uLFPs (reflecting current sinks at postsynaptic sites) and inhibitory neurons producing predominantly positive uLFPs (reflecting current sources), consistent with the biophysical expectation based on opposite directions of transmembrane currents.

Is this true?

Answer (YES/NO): NO